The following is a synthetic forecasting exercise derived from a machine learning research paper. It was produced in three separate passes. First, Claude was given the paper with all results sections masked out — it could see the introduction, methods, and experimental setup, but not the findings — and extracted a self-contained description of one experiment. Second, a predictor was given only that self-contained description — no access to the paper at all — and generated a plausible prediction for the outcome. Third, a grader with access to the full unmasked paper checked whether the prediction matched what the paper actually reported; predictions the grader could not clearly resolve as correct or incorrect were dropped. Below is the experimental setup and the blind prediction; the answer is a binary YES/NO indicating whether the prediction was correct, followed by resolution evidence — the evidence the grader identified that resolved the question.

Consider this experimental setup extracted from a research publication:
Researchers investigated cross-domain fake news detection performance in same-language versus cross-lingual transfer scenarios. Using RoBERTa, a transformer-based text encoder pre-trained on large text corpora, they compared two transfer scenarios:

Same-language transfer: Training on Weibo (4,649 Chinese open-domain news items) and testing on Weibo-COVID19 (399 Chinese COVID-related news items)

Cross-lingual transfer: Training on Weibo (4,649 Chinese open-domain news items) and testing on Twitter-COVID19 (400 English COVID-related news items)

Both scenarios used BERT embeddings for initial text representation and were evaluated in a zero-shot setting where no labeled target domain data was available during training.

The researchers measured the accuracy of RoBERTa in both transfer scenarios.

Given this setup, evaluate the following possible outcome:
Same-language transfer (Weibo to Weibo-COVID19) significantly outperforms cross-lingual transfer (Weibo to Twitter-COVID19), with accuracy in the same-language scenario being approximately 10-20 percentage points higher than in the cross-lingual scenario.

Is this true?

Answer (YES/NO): NO